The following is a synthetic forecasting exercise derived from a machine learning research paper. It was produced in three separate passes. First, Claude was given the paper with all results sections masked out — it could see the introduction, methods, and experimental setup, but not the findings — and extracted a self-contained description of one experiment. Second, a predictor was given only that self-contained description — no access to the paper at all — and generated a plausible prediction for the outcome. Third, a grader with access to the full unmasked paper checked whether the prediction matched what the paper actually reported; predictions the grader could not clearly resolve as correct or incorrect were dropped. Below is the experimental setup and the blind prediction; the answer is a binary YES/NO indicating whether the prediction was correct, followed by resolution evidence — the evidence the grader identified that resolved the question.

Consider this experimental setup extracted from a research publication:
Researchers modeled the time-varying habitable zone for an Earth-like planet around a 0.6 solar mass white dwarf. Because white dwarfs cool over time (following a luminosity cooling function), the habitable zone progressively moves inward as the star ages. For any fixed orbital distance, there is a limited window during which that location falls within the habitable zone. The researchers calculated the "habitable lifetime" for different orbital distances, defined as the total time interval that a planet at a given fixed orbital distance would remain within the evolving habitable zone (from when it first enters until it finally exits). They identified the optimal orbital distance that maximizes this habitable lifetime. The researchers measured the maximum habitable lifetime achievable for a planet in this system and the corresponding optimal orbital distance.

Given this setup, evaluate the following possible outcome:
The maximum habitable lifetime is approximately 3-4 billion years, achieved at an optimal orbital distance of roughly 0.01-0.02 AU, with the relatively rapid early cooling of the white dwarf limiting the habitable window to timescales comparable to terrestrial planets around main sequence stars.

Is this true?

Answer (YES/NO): NO